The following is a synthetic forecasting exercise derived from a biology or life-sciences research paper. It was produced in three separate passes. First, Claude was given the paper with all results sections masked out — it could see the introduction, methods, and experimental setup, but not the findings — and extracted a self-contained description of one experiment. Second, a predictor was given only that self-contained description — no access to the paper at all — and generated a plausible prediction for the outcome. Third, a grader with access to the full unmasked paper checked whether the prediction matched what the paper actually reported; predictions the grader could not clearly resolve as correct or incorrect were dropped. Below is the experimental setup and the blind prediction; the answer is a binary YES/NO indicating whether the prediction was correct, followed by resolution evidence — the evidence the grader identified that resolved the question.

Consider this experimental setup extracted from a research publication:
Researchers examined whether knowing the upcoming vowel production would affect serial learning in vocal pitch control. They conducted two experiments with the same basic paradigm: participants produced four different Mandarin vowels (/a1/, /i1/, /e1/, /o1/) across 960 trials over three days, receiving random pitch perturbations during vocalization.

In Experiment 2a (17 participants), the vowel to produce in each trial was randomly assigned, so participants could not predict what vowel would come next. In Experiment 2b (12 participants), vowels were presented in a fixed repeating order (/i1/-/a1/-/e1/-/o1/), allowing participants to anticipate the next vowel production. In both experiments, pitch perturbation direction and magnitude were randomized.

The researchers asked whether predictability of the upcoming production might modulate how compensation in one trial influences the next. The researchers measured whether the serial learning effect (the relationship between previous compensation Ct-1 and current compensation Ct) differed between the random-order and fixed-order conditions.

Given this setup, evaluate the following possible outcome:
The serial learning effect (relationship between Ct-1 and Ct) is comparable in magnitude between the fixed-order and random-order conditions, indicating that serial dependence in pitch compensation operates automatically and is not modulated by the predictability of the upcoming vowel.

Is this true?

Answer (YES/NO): YES